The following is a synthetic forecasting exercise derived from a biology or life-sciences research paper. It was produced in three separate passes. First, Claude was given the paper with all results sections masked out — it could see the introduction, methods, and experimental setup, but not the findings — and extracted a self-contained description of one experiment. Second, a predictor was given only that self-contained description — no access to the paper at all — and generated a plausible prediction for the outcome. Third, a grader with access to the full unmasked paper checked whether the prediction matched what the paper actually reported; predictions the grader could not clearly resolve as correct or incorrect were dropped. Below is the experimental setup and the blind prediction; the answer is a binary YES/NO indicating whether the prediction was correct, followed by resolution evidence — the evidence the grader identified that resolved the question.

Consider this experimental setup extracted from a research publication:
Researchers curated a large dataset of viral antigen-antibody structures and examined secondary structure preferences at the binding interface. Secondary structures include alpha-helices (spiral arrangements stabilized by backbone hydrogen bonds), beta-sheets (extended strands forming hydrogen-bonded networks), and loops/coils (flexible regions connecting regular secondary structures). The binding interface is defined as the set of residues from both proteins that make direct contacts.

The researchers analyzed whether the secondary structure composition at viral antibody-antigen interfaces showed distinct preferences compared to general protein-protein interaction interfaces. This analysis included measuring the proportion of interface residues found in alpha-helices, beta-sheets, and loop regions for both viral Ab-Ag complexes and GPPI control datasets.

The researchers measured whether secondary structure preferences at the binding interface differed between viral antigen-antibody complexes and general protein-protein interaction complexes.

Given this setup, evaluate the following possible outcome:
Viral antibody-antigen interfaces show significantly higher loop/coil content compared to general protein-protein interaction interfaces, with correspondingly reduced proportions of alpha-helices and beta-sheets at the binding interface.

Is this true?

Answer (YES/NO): NO